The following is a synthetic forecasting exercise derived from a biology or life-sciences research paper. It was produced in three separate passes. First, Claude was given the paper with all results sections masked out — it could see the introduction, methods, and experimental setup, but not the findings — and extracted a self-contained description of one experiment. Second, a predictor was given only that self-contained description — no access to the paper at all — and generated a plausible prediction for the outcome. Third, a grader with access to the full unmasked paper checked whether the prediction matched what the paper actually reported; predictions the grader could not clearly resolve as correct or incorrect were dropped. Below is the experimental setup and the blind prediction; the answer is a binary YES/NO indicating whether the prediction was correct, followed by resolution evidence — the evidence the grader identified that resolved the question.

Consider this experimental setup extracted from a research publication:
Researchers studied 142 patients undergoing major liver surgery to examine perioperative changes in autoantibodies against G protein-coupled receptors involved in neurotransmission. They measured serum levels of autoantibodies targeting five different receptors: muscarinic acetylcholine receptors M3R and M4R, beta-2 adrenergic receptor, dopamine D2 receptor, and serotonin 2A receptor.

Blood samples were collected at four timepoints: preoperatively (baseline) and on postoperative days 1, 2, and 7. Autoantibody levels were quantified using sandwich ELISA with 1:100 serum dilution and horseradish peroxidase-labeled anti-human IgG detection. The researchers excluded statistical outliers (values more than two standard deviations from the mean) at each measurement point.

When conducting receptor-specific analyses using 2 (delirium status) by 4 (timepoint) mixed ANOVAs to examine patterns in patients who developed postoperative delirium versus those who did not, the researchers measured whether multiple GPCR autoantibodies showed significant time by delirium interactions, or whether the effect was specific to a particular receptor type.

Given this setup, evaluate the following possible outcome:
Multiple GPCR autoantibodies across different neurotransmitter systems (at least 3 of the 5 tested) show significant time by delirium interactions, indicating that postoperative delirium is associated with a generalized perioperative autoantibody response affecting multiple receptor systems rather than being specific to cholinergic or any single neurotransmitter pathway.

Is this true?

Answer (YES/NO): NO